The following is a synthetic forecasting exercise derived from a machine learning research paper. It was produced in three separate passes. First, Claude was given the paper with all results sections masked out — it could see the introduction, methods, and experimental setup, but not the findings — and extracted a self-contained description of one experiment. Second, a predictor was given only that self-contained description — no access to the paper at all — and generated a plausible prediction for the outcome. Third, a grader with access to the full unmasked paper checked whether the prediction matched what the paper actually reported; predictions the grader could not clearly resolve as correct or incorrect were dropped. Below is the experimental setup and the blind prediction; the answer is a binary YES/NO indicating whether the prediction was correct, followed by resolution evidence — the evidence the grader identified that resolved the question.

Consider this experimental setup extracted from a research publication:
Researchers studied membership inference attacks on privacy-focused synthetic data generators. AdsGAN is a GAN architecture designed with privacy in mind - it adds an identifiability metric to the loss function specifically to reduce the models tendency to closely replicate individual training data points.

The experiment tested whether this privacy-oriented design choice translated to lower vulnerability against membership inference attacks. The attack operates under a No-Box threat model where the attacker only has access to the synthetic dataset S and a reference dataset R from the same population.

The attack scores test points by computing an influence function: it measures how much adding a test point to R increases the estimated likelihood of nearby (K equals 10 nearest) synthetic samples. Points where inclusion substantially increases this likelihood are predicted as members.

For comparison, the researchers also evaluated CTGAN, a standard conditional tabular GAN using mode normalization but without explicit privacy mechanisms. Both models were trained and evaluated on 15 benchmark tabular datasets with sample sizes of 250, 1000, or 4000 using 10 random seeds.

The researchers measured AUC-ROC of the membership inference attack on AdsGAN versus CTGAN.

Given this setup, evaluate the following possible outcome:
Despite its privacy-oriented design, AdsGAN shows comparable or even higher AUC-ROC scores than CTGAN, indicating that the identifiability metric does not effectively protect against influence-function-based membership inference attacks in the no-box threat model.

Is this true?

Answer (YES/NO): YES